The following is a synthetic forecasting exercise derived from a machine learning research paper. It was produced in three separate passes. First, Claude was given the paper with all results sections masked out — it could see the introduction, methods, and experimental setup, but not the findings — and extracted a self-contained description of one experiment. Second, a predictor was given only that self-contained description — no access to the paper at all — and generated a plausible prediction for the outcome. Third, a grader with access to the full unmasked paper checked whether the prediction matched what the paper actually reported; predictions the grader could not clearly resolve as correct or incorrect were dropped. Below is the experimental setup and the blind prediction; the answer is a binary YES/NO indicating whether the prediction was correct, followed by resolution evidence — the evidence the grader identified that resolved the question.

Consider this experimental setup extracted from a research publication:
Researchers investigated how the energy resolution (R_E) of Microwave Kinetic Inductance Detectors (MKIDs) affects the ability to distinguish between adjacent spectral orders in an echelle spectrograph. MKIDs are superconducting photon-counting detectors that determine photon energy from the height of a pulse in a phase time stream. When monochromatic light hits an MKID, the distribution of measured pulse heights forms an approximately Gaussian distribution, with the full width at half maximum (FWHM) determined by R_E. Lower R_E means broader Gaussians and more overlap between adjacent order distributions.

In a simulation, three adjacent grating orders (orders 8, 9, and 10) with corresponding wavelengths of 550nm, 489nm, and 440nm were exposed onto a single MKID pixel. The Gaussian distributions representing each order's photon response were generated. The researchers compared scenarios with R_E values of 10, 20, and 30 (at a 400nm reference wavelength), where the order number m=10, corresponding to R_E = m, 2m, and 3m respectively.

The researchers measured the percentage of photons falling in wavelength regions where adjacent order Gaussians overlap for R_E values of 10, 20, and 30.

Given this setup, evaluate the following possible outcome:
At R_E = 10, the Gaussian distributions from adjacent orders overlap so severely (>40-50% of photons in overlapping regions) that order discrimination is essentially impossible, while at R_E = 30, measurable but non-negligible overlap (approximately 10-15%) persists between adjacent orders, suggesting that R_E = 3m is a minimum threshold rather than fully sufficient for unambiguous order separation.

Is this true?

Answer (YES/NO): NO